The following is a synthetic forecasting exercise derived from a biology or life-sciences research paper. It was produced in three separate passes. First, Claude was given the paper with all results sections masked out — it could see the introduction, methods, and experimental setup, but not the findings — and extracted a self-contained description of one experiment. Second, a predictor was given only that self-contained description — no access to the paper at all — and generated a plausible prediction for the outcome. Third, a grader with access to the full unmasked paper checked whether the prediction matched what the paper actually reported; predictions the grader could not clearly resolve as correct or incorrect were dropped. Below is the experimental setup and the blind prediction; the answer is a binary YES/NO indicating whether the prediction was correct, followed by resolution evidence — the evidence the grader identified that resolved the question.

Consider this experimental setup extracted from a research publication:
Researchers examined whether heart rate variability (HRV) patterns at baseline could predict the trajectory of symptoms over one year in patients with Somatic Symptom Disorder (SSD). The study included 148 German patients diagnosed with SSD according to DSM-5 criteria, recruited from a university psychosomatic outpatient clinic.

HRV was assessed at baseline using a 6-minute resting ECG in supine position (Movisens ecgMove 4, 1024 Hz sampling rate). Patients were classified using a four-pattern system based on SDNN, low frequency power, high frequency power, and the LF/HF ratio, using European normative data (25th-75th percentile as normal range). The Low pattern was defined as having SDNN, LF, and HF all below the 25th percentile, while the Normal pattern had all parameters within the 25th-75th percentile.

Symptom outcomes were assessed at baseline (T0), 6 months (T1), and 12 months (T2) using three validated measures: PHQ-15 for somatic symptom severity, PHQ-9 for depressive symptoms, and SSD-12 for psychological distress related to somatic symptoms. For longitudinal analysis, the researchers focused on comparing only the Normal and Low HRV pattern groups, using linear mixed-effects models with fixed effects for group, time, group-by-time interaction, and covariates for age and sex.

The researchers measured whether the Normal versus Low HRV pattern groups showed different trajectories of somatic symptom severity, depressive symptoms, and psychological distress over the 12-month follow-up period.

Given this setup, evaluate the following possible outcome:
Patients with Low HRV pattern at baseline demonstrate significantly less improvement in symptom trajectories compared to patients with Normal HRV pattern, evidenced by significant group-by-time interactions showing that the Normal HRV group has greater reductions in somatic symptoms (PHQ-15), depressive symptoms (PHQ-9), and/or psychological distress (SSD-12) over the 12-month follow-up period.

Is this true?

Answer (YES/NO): NO